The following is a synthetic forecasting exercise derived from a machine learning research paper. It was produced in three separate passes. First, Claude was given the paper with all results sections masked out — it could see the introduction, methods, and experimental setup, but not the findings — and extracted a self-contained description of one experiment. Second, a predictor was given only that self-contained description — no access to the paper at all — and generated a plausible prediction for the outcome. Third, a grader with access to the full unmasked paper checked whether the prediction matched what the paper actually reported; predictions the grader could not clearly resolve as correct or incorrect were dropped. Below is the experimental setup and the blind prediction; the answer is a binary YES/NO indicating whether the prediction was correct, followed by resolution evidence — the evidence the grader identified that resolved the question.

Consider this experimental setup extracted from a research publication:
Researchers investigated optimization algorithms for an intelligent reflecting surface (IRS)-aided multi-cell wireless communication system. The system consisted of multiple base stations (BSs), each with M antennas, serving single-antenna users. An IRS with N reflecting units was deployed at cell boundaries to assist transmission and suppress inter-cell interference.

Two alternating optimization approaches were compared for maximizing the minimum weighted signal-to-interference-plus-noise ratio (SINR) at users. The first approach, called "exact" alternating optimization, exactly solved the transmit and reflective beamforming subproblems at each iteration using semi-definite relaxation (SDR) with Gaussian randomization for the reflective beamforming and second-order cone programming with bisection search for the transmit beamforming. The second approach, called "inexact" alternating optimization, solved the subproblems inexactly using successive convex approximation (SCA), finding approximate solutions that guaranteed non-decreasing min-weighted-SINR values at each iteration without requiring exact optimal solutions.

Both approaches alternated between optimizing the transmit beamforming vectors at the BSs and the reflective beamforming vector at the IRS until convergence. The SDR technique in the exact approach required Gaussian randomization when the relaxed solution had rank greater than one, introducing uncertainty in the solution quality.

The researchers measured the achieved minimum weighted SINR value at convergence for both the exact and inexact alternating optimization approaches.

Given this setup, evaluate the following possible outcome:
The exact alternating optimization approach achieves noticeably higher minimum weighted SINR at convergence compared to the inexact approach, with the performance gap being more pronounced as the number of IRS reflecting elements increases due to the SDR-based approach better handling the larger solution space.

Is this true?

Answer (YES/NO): NO